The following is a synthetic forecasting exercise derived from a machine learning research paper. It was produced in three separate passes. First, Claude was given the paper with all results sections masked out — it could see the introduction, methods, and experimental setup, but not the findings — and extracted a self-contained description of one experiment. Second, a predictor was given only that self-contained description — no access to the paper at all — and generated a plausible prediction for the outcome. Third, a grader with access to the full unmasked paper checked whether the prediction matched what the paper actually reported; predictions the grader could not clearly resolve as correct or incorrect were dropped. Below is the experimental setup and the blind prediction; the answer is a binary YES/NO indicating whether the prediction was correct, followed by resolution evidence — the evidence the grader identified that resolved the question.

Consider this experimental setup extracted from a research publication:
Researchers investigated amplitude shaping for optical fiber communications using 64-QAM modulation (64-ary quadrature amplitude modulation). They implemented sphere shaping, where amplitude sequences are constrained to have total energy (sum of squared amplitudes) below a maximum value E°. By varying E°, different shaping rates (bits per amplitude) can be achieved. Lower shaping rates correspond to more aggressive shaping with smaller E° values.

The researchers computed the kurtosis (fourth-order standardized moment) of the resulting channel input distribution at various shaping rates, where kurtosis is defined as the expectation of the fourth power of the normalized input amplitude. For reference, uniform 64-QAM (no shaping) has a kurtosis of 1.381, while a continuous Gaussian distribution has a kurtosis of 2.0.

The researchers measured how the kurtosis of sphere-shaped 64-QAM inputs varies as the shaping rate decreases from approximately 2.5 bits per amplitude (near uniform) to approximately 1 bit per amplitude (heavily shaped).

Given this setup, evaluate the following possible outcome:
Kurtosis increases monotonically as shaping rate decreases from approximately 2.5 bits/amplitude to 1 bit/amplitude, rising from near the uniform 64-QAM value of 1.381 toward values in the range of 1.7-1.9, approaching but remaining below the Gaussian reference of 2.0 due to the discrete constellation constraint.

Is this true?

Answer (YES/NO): NO